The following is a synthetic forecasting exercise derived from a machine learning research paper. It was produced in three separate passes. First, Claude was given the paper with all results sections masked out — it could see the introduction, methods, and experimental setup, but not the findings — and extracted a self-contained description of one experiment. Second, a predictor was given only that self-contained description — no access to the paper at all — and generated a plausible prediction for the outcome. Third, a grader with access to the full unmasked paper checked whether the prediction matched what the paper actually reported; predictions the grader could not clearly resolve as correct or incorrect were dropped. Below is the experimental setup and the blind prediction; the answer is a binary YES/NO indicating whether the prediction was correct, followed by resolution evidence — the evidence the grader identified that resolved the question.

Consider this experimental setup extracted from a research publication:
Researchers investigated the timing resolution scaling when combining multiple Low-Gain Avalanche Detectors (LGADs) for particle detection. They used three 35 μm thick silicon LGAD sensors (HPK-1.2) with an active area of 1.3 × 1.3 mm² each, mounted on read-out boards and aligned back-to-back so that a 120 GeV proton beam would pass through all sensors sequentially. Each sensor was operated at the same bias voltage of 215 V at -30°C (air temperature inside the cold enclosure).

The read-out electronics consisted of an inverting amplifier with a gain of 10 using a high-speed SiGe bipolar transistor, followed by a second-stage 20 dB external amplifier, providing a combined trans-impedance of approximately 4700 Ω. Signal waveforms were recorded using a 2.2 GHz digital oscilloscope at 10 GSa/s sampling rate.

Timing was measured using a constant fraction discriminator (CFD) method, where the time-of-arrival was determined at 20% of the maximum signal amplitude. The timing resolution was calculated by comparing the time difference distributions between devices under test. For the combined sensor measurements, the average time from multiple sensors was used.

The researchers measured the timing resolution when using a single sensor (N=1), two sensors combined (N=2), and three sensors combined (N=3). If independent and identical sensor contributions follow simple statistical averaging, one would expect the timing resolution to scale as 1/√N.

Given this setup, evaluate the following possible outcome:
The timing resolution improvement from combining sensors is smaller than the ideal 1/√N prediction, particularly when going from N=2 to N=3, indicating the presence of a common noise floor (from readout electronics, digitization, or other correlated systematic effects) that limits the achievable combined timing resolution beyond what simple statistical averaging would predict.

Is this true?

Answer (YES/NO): NO